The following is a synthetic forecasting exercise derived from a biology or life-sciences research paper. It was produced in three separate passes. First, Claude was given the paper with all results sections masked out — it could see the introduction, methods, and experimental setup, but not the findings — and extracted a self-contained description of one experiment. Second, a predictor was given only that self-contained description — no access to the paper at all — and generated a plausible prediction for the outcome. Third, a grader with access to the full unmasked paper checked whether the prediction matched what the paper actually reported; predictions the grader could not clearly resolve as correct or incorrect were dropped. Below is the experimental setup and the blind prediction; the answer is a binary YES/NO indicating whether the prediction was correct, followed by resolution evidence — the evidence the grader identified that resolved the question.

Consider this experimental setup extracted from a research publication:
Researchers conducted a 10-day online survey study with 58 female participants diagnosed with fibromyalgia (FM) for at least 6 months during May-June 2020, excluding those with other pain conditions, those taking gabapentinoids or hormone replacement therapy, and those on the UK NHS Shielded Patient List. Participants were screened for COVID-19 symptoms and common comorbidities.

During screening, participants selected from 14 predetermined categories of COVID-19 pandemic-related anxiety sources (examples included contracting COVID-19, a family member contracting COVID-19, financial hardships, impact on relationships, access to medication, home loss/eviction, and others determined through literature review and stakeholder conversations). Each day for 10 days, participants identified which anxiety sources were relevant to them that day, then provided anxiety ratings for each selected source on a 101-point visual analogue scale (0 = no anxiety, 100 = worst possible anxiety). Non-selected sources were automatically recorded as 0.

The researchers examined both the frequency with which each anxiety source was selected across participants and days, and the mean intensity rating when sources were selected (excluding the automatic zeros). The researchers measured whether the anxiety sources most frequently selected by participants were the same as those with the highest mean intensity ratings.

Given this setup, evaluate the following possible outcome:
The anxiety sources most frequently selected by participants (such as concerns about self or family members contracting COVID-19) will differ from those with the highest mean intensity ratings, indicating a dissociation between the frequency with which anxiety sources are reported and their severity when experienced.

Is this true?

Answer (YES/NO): YES